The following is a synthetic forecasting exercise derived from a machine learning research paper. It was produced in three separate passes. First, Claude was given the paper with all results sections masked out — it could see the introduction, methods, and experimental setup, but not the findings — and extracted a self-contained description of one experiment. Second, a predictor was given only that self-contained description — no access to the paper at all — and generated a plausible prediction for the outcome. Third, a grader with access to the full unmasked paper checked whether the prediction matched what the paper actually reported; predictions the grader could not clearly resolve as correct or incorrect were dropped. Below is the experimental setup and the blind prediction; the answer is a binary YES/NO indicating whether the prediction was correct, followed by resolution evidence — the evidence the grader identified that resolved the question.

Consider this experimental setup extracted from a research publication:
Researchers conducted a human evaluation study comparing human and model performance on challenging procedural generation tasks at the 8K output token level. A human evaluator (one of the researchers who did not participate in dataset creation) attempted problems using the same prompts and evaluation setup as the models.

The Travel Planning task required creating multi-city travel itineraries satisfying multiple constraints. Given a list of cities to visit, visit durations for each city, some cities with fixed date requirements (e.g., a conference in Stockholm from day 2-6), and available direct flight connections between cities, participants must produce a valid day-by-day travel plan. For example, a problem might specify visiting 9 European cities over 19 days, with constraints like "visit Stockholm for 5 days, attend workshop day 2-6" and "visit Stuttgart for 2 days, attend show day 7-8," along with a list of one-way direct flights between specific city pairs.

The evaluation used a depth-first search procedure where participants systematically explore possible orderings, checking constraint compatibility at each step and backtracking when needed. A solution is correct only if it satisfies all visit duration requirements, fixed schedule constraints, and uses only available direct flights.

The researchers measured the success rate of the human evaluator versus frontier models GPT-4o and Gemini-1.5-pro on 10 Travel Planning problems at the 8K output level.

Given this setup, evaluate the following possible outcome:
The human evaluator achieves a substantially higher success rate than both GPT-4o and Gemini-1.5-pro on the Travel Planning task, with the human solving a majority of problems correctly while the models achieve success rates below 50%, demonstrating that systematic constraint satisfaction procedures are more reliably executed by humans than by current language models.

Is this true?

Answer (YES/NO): YES